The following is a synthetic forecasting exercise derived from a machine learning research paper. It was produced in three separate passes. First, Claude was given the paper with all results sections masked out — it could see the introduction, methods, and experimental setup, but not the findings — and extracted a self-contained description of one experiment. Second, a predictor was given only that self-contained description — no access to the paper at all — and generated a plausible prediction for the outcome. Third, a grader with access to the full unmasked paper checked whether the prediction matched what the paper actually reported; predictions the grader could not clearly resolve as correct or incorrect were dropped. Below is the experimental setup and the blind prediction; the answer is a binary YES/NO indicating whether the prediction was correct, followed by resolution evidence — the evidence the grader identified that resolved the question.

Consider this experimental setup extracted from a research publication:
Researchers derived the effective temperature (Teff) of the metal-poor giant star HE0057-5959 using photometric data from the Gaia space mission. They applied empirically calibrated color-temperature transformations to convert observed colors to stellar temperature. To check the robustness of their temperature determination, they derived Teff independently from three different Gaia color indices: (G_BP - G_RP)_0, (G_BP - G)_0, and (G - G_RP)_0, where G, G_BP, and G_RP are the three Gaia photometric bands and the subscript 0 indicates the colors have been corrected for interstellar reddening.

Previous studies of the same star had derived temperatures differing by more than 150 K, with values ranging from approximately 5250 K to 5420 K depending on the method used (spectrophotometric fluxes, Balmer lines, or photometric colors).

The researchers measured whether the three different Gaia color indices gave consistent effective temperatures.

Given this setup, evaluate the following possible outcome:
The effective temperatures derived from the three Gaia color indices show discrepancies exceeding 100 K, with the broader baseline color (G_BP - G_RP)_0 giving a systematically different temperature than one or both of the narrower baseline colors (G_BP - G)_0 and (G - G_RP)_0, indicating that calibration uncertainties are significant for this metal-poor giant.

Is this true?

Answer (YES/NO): NO